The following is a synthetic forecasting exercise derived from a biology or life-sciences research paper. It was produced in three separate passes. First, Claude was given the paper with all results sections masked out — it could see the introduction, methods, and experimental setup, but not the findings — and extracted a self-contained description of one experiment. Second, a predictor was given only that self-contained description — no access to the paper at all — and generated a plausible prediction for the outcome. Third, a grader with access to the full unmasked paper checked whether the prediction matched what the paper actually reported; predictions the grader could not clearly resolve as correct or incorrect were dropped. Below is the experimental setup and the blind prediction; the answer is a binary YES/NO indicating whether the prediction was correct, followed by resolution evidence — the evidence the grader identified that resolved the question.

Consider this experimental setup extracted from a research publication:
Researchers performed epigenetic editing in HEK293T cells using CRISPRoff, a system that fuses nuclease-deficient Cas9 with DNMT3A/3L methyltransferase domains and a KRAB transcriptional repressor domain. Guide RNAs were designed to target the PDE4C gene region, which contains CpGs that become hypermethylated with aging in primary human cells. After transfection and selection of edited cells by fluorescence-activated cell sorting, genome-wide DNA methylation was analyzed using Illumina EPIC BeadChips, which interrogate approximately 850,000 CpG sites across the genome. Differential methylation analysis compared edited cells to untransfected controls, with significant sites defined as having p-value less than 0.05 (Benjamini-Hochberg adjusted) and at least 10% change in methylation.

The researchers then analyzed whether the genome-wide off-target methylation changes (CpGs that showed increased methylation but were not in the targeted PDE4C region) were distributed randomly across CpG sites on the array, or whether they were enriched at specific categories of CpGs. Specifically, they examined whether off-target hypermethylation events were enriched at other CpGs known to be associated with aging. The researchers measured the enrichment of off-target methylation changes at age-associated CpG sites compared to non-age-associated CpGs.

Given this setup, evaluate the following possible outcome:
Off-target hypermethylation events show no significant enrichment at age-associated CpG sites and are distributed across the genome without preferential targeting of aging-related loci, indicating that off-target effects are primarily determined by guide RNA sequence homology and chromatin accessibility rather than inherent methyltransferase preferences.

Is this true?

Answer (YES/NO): NO